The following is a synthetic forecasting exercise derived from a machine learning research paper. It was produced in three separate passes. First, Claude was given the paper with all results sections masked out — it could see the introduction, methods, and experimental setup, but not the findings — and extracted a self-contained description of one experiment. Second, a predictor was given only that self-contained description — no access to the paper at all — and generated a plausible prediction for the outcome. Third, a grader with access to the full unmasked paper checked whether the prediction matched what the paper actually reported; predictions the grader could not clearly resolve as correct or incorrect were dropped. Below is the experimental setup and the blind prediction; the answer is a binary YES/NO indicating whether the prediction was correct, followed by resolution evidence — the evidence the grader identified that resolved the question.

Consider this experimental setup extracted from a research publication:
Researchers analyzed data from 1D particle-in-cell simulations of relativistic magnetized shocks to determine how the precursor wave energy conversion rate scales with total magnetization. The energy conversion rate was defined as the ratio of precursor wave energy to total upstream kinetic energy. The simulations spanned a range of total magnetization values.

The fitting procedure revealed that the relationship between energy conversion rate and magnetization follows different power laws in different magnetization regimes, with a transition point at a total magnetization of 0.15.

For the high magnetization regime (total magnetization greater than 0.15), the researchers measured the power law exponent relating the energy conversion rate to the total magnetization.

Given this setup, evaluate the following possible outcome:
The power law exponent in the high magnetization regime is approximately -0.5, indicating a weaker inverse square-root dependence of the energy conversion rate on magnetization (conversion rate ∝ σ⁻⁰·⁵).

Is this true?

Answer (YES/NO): NO